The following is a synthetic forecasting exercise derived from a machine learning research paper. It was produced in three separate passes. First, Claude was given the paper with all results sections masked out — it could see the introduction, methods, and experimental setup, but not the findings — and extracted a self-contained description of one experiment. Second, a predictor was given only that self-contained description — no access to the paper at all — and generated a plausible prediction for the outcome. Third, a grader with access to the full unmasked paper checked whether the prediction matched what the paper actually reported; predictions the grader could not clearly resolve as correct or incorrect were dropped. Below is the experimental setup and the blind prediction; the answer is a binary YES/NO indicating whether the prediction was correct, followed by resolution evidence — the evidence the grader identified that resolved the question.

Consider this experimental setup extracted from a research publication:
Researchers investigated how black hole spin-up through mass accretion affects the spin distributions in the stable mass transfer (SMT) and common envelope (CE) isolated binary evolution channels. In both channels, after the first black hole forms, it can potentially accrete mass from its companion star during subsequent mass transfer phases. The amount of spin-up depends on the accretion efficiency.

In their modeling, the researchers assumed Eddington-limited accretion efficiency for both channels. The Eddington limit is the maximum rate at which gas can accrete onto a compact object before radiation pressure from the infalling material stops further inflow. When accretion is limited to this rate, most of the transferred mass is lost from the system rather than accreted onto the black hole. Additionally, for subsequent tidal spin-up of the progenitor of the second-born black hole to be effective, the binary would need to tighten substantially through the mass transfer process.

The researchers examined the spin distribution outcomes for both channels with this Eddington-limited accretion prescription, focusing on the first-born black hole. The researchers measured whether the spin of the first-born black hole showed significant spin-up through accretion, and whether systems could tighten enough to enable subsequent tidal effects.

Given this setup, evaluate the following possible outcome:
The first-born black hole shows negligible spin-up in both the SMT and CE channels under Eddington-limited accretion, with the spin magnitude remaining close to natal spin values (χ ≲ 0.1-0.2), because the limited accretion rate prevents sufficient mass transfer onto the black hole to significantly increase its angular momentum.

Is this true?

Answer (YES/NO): YES